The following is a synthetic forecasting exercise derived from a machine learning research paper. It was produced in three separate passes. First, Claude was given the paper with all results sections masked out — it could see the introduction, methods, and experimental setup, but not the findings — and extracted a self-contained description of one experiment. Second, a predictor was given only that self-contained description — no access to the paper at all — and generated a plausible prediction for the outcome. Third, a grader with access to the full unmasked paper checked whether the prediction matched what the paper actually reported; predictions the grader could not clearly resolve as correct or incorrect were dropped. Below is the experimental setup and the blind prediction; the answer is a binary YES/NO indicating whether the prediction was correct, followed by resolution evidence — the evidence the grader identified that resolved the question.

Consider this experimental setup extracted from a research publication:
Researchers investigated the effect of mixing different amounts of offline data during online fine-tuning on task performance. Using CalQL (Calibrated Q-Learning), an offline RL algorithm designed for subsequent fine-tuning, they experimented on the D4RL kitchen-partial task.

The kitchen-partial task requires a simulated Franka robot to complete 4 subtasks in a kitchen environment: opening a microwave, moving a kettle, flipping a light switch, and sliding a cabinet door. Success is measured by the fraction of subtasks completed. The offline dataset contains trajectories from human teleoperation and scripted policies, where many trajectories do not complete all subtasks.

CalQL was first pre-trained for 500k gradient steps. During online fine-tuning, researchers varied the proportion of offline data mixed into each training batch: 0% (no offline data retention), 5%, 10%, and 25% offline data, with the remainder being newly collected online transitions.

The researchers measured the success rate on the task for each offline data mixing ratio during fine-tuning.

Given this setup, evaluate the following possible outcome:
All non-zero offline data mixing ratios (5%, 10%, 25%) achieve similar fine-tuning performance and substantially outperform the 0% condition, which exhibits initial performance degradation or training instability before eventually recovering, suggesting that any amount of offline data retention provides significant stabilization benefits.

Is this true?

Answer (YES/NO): NO